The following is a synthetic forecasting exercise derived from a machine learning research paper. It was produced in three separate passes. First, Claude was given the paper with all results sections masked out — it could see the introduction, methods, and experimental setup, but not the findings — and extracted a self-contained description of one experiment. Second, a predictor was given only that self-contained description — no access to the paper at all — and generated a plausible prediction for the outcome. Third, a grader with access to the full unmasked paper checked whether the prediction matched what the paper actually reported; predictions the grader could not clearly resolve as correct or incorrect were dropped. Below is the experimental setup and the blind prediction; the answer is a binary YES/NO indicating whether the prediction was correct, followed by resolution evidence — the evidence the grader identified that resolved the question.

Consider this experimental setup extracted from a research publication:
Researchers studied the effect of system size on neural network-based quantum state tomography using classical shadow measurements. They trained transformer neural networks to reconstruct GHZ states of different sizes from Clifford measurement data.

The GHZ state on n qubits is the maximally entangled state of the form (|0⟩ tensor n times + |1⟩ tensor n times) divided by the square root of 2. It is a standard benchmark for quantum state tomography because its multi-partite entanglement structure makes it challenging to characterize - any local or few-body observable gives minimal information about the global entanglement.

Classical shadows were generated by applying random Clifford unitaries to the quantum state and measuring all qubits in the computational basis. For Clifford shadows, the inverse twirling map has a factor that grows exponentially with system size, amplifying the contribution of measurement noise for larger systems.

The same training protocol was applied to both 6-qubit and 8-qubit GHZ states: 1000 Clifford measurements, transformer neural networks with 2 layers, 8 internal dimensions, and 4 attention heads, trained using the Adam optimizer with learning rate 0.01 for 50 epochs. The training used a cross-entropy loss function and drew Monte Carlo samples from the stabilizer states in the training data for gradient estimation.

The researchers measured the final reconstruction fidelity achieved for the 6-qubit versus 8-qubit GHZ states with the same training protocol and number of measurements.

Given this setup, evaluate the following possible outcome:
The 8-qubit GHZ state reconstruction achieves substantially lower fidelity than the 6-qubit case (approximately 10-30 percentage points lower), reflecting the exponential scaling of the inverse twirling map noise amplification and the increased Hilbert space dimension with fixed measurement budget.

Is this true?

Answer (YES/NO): NO